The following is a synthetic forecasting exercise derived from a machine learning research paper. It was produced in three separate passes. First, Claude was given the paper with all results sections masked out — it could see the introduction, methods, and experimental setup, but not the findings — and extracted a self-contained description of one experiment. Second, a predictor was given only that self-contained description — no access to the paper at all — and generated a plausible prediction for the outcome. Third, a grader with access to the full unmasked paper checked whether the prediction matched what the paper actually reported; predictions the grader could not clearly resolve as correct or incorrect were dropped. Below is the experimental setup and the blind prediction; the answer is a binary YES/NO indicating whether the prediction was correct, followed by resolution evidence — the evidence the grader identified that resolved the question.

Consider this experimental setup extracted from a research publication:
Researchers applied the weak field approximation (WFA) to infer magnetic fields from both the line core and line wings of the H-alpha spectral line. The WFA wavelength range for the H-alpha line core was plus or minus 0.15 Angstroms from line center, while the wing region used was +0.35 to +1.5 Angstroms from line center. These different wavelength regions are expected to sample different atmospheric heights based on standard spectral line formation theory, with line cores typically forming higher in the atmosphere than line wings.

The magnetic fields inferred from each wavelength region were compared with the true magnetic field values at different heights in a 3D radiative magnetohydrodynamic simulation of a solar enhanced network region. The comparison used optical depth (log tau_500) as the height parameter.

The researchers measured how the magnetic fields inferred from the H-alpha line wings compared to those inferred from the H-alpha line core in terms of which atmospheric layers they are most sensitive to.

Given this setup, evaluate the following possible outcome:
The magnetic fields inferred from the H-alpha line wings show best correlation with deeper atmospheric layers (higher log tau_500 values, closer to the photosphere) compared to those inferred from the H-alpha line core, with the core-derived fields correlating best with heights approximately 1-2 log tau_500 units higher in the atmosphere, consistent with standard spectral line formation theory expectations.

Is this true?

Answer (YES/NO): NO